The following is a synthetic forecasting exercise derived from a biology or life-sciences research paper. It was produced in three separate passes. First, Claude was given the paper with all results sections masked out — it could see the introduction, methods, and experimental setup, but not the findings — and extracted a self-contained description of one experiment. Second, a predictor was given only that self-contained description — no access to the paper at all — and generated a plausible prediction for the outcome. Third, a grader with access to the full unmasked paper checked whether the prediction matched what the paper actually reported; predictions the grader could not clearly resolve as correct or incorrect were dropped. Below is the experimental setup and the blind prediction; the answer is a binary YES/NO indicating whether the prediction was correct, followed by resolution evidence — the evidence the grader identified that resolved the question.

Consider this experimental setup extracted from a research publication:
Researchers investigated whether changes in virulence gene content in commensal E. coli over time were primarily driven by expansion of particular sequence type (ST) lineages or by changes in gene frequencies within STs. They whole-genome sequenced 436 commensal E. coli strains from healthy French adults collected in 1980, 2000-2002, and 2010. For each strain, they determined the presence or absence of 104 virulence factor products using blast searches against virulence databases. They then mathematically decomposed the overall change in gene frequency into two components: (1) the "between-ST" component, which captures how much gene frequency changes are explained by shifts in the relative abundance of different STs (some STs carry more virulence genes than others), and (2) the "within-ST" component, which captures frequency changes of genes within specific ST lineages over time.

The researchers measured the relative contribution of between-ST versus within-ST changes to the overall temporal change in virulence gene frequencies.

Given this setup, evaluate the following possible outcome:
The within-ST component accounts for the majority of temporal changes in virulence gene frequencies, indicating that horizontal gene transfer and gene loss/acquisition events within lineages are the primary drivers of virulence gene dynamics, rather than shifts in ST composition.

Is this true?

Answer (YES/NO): NO